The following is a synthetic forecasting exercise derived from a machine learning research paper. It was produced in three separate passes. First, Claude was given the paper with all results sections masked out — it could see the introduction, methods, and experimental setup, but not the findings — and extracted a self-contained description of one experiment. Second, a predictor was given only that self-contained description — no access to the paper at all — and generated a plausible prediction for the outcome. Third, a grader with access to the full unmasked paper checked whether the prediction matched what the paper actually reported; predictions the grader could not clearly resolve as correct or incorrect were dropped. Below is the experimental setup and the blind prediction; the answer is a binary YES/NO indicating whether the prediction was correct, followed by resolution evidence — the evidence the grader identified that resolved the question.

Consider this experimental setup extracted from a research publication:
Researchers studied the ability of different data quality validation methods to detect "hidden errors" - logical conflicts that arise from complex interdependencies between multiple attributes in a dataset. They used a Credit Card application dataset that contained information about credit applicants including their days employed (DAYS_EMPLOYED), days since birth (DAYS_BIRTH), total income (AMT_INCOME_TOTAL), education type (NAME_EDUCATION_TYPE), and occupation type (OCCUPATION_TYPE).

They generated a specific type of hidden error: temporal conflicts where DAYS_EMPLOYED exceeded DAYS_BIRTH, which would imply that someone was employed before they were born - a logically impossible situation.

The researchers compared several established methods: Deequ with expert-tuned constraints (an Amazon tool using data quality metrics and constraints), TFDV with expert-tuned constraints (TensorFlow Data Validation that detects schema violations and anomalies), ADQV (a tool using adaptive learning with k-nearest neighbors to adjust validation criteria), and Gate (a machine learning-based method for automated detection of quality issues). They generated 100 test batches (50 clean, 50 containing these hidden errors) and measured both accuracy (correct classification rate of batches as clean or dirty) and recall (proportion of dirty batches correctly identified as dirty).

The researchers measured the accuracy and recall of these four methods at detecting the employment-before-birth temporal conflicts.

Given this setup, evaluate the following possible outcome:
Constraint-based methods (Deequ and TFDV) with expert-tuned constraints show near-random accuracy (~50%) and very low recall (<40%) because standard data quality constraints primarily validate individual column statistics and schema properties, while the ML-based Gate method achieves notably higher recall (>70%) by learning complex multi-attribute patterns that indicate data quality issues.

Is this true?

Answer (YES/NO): YES